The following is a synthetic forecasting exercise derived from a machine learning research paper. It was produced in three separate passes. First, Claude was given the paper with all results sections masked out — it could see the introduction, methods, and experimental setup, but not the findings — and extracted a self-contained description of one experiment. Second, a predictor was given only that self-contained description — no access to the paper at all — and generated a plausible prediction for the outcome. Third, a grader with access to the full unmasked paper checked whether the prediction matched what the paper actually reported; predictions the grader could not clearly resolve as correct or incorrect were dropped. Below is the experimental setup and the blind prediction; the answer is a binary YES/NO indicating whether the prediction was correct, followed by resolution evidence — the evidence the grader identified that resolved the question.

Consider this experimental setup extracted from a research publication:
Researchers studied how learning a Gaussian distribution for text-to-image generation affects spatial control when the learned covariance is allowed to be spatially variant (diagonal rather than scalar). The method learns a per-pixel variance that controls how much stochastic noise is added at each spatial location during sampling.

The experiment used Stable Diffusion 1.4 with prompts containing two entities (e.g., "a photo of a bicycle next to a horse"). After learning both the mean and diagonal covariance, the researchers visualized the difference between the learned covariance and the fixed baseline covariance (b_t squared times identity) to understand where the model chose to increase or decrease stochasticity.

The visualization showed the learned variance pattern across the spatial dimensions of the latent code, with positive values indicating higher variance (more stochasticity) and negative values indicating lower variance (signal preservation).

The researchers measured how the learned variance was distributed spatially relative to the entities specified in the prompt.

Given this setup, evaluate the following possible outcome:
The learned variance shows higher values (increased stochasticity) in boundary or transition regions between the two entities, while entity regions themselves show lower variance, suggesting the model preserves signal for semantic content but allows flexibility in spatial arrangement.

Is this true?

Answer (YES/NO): NO